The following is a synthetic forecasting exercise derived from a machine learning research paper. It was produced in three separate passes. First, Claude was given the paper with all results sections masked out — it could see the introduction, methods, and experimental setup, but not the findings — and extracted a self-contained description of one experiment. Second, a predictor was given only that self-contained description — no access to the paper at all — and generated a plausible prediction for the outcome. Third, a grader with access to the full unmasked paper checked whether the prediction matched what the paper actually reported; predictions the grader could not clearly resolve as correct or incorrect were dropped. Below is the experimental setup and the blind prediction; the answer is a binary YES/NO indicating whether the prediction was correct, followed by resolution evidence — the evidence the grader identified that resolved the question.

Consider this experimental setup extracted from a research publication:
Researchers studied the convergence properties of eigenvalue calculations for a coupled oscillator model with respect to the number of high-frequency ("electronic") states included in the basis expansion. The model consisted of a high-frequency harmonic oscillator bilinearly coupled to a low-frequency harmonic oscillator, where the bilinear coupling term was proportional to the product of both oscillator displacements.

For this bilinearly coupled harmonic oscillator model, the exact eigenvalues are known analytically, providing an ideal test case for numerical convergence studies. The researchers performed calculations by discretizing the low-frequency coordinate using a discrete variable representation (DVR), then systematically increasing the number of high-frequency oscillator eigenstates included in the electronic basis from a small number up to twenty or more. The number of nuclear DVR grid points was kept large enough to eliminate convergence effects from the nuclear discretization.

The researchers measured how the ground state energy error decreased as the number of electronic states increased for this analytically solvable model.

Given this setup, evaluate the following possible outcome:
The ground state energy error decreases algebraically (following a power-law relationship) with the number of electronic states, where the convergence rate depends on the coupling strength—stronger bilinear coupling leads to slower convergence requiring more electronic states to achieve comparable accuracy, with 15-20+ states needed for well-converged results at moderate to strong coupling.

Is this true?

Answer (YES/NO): NO